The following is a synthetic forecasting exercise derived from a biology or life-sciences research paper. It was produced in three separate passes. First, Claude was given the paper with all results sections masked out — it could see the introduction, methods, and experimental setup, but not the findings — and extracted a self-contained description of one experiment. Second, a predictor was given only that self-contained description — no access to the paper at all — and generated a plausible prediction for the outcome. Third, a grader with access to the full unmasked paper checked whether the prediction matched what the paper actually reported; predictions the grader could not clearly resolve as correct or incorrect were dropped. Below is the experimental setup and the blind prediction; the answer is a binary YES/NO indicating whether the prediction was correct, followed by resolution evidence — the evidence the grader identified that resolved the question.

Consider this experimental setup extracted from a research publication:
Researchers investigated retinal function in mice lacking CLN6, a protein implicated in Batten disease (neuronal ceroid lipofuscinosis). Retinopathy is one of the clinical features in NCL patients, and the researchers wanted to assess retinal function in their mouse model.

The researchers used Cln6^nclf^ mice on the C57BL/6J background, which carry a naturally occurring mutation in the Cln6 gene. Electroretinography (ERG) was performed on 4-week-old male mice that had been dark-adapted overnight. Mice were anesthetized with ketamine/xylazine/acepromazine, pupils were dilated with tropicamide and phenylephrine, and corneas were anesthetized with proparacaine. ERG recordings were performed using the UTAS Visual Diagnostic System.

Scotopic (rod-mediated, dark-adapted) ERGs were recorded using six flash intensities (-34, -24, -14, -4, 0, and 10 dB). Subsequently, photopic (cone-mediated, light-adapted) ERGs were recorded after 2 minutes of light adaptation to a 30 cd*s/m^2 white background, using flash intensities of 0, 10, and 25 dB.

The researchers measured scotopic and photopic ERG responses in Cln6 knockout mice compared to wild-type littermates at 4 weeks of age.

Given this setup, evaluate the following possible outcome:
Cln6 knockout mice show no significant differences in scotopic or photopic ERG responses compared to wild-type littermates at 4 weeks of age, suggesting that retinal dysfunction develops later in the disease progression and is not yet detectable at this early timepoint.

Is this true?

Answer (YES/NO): NO